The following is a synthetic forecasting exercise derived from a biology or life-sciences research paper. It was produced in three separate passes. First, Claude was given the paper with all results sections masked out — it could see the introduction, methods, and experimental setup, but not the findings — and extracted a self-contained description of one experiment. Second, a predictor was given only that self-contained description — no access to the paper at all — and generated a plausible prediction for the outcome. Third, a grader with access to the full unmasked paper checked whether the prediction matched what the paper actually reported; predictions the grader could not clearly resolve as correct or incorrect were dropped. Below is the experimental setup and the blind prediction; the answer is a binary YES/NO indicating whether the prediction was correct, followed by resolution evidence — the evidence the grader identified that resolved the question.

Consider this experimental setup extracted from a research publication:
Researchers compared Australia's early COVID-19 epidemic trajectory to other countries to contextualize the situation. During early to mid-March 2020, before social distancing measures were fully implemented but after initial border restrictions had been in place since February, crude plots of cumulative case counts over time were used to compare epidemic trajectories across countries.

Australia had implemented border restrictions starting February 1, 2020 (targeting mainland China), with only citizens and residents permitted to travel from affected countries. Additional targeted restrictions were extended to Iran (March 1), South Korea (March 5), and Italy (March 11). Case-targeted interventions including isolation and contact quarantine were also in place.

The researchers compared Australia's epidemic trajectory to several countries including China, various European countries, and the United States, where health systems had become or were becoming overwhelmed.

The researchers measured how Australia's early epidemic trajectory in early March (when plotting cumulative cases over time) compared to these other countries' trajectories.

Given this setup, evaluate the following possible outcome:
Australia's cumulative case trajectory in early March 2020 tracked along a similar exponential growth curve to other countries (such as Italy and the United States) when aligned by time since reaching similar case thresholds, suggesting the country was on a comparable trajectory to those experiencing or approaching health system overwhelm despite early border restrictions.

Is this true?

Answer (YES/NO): YES